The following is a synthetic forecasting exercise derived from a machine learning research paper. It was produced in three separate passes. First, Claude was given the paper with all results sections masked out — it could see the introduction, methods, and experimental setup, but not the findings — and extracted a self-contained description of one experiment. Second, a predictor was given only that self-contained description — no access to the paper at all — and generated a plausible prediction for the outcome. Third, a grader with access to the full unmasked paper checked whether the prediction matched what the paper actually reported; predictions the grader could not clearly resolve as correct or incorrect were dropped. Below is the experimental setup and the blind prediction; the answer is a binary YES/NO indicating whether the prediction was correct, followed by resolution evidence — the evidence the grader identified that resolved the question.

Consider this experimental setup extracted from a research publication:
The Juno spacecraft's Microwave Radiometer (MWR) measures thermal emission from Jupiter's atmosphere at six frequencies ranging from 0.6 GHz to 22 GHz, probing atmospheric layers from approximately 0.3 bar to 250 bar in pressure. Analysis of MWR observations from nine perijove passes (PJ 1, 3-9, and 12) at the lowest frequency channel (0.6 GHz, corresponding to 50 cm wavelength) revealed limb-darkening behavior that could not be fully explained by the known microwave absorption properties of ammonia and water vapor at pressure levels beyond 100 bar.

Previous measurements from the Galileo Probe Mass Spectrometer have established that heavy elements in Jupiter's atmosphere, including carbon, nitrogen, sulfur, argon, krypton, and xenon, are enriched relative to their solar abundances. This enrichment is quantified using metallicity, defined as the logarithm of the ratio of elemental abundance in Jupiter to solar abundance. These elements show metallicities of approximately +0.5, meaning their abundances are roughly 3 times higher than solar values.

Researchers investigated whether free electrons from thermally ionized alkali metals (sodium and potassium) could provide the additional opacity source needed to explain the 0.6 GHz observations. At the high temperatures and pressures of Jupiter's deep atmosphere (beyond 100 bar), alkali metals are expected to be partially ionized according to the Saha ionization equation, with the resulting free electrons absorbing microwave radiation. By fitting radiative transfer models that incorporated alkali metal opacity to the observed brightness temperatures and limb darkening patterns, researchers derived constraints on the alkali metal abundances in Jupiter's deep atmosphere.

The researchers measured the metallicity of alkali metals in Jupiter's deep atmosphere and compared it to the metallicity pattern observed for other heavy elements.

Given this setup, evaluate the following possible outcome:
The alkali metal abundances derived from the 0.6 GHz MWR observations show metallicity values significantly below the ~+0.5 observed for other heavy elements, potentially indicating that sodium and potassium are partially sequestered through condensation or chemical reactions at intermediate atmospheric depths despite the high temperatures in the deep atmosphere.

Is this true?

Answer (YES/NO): YES